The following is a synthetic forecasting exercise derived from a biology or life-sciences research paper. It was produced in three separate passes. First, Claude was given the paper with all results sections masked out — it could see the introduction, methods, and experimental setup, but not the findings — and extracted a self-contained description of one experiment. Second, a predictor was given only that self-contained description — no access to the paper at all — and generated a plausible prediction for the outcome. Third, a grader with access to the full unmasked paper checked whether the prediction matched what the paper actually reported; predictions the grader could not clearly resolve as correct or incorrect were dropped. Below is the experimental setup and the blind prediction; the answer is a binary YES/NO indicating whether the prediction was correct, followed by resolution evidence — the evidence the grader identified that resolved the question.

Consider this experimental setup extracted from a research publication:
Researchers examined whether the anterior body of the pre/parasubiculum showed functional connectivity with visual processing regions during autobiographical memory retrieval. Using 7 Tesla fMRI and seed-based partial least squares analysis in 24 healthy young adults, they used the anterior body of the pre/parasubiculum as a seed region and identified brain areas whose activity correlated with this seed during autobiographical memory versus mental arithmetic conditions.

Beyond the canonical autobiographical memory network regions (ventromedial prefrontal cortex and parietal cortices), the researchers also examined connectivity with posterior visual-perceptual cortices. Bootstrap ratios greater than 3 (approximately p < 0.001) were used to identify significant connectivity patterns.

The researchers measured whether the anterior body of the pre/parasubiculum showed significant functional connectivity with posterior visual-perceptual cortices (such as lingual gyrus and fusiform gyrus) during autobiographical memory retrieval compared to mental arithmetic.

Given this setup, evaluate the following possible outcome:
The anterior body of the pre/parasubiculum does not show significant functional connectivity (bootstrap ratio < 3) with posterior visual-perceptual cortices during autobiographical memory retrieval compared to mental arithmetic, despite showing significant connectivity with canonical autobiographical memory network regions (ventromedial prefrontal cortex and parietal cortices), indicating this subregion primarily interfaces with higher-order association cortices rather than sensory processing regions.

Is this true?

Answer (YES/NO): NO